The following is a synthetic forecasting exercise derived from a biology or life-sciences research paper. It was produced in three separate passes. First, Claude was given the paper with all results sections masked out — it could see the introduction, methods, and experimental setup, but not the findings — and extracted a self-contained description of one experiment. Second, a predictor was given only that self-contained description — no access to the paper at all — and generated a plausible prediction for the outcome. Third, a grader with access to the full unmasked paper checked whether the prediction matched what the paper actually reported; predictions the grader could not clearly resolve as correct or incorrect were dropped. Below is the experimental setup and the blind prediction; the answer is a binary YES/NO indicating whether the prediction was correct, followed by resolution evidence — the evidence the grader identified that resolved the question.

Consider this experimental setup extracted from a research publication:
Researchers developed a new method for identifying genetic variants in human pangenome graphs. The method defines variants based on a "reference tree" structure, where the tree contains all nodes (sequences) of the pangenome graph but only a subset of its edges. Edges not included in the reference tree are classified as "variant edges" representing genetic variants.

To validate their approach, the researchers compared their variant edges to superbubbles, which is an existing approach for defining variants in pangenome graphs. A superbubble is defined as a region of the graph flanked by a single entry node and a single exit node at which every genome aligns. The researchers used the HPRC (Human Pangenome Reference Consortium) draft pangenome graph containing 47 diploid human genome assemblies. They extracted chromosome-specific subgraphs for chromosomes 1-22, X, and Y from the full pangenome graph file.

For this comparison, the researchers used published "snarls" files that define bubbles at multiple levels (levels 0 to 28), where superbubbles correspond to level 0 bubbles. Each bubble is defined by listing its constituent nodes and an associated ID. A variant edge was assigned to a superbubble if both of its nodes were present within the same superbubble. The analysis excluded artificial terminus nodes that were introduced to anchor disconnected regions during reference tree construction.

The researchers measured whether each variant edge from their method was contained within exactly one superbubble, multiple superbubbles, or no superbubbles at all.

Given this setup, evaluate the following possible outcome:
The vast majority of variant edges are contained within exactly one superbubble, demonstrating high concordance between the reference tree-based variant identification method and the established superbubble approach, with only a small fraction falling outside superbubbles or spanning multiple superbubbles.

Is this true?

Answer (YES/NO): NO